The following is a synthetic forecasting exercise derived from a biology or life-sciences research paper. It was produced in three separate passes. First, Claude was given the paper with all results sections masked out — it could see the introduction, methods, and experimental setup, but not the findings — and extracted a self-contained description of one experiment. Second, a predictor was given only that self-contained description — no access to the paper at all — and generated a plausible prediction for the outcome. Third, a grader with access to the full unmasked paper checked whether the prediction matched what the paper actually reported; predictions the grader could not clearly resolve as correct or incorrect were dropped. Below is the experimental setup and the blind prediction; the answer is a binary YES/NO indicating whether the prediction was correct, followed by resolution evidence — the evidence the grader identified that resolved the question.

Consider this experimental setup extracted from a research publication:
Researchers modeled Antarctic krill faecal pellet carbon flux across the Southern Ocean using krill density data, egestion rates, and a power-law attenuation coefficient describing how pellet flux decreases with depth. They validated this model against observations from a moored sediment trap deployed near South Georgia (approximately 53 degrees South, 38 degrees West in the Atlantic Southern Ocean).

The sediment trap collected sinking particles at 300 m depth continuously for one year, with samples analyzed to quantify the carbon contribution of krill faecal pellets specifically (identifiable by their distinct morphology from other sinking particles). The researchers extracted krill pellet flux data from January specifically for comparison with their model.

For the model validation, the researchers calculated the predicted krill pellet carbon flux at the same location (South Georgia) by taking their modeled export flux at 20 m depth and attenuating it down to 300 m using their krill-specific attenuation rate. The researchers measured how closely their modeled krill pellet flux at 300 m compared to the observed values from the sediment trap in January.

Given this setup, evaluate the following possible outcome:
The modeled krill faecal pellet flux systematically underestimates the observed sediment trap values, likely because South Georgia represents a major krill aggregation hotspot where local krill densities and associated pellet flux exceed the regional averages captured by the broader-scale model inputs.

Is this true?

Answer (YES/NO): NO